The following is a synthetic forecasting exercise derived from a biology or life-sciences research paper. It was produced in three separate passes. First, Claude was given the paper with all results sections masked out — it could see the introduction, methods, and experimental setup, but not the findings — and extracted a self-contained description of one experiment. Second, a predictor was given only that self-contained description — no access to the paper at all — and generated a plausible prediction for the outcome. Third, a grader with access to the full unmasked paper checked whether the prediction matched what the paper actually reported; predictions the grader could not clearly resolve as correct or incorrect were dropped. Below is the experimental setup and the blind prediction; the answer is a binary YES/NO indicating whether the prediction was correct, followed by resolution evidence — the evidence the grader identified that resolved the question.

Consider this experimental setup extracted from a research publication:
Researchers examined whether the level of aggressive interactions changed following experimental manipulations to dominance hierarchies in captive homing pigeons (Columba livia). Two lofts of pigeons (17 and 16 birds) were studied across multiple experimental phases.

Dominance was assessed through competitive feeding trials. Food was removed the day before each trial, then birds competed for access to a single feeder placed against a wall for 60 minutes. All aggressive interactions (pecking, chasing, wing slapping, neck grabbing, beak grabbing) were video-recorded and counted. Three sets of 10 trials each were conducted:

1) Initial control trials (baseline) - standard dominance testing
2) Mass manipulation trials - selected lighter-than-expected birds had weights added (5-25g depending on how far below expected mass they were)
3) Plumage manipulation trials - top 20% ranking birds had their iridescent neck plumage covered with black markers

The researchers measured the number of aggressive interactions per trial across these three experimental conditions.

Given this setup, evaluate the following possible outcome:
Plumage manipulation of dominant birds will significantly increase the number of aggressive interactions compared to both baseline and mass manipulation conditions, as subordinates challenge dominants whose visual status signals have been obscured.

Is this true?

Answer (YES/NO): NO